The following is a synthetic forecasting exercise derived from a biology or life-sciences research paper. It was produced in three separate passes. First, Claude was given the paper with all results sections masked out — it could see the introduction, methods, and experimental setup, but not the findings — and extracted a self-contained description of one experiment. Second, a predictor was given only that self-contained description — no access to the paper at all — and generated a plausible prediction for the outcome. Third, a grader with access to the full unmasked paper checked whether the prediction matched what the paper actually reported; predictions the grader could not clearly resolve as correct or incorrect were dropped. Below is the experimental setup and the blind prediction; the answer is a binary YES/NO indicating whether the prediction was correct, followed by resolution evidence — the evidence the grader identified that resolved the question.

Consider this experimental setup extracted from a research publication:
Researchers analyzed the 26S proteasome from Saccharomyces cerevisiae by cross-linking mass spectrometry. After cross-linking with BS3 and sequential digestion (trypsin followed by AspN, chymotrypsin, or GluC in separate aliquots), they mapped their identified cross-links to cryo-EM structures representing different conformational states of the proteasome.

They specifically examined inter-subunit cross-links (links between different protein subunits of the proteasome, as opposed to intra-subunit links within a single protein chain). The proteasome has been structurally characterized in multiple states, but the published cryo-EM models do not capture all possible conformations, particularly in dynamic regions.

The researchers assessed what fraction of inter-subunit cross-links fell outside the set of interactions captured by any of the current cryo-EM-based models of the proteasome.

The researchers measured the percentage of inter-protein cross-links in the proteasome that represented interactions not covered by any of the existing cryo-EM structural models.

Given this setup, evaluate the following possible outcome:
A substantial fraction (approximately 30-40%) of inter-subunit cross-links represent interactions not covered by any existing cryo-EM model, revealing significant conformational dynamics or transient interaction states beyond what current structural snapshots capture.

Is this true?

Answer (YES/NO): YES